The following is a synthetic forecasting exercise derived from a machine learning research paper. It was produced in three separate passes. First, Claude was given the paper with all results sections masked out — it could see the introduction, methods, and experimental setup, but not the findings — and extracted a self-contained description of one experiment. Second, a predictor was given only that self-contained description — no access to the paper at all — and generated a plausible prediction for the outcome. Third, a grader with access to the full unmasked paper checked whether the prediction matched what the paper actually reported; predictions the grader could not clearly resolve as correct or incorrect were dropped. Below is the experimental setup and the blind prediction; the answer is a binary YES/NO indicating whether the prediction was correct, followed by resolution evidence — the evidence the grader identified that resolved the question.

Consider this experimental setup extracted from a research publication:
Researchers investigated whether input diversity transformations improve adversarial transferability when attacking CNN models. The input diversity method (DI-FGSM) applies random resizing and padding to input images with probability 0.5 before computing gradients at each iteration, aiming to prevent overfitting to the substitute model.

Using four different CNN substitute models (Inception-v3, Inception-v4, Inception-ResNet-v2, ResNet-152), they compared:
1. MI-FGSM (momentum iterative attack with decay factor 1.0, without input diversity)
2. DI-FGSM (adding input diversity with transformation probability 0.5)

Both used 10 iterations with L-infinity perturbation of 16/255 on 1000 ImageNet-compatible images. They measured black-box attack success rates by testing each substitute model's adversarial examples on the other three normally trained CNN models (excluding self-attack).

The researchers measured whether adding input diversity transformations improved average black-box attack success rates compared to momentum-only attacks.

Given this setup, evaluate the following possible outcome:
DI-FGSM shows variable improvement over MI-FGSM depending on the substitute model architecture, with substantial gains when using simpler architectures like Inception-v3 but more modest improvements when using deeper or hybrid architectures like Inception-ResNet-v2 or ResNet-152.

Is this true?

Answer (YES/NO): NO